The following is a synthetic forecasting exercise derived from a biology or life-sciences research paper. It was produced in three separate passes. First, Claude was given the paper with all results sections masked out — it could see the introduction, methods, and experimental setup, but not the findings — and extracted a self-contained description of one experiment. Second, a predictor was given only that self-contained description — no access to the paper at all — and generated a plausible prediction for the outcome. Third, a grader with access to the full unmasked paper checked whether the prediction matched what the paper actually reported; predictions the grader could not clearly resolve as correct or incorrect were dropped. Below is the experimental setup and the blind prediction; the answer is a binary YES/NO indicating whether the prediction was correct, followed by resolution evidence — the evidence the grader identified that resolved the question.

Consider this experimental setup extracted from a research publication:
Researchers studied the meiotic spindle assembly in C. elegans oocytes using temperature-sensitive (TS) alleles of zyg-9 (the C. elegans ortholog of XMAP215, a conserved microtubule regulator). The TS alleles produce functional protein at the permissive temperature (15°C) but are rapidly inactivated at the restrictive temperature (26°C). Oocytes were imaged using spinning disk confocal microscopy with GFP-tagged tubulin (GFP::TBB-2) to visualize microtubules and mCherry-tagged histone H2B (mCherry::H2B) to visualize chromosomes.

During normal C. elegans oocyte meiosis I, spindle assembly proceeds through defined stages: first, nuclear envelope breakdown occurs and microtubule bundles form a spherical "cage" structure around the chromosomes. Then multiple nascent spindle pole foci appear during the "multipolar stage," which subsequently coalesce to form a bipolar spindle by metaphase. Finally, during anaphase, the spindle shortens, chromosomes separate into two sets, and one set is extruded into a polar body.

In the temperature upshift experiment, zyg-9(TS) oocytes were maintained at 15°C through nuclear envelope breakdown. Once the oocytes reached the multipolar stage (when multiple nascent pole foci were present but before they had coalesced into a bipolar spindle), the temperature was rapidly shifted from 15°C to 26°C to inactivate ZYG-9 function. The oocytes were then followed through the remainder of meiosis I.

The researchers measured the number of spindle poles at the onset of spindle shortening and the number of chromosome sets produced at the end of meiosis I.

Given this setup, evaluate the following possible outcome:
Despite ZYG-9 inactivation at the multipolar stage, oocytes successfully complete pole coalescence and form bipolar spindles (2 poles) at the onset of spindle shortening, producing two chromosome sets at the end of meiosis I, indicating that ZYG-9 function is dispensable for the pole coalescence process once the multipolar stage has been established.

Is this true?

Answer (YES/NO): NO